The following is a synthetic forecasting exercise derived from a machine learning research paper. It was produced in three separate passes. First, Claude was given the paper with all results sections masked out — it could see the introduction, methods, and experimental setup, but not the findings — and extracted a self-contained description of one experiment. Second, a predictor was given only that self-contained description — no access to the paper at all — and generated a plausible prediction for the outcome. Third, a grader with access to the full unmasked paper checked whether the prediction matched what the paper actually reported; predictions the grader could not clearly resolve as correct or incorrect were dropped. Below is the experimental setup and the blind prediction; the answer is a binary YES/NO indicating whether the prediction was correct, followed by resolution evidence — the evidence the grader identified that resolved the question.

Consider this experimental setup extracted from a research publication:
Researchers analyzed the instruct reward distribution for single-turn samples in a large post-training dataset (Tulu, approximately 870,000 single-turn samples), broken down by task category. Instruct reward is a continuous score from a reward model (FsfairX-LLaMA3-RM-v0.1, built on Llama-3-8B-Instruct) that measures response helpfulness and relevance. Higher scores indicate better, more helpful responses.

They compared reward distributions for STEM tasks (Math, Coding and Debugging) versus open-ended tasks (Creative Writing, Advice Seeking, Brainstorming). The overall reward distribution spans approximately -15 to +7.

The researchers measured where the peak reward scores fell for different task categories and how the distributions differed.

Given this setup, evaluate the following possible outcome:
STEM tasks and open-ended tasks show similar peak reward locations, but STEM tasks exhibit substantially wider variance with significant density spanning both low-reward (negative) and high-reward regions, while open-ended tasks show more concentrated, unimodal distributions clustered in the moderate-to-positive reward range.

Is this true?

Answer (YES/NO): NO